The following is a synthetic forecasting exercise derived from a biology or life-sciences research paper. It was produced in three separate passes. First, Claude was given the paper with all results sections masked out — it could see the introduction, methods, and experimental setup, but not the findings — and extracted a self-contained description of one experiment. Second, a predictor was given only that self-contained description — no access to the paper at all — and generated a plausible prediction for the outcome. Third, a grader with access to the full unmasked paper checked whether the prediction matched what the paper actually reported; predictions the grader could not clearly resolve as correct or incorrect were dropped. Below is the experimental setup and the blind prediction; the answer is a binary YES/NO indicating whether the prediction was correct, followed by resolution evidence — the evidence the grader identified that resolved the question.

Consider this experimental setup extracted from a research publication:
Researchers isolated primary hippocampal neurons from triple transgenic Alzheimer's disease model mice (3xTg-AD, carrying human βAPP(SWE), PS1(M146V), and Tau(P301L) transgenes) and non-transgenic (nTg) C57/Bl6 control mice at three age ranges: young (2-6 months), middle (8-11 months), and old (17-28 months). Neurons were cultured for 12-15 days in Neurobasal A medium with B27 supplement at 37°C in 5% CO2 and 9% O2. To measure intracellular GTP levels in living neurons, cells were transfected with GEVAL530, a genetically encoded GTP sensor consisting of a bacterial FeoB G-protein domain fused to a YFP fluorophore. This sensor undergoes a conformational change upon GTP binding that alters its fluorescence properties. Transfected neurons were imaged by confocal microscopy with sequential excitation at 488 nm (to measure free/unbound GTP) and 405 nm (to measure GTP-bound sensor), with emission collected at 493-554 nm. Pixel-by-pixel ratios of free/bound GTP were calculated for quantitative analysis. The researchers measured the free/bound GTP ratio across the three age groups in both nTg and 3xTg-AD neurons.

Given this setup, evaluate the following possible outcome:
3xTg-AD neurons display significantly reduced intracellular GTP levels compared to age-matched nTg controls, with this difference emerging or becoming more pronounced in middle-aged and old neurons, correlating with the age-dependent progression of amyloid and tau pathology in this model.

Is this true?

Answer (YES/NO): YES